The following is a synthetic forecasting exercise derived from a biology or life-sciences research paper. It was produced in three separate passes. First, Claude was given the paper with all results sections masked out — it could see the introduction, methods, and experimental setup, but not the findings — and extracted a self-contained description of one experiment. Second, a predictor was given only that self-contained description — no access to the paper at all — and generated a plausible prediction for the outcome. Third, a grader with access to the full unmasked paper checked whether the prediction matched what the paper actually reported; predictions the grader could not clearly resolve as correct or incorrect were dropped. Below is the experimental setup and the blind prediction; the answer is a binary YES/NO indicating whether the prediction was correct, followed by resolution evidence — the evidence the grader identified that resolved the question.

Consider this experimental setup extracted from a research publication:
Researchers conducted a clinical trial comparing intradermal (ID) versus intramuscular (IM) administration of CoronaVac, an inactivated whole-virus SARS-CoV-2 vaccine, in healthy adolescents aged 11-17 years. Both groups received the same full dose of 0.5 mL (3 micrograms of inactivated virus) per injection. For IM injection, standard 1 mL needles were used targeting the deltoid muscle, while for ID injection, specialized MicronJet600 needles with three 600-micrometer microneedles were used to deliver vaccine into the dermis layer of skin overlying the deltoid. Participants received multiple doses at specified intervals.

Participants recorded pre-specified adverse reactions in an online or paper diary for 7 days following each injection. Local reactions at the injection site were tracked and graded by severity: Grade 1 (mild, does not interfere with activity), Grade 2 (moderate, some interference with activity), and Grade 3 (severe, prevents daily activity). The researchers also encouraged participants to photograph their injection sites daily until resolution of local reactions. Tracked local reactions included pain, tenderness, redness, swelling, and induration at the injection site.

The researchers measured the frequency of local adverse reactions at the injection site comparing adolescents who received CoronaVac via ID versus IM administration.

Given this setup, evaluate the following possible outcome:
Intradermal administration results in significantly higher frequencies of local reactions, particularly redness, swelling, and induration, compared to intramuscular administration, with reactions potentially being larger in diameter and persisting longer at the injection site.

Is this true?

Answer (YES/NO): YES